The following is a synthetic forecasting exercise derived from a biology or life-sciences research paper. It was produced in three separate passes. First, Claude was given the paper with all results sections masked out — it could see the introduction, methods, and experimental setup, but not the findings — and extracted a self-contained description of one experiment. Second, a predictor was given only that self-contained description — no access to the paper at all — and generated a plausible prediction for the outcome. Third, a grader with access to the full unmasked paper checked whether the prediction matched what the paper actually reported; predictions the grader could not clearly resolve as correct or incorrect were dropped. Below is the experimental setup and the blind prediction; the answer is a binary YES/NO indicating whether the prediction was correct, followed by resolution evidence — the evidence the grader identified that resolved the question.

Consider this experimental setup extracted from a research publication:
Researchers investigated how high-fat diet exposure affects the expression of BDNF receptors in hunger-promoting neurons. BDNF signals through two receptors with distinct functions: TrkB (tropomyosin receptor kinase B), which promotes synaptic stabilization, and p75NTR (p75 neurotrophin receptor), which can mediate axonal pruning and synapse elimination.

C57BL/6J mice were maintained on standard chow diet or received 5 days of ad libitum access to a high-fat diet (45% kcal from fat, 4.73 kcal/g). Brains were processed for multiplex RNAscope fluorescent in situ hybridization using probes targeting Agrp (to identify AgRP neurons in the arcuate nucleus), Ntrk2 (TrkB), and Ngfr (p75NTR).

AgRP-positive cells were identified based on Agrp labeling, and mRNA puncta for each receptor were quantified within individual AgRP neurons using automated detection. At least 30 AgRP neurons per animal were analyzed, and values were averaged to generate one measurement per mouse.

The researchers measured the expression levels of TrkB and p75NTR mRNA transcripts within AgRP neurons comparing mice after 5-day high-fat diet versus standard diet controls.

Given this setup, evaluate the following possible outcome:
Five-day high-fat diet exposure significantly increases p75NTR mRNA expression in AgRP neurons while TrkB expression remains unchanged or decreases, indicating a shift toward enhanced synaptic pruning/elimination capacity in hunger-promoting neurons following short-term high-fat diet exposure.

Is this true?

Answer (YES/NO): YES